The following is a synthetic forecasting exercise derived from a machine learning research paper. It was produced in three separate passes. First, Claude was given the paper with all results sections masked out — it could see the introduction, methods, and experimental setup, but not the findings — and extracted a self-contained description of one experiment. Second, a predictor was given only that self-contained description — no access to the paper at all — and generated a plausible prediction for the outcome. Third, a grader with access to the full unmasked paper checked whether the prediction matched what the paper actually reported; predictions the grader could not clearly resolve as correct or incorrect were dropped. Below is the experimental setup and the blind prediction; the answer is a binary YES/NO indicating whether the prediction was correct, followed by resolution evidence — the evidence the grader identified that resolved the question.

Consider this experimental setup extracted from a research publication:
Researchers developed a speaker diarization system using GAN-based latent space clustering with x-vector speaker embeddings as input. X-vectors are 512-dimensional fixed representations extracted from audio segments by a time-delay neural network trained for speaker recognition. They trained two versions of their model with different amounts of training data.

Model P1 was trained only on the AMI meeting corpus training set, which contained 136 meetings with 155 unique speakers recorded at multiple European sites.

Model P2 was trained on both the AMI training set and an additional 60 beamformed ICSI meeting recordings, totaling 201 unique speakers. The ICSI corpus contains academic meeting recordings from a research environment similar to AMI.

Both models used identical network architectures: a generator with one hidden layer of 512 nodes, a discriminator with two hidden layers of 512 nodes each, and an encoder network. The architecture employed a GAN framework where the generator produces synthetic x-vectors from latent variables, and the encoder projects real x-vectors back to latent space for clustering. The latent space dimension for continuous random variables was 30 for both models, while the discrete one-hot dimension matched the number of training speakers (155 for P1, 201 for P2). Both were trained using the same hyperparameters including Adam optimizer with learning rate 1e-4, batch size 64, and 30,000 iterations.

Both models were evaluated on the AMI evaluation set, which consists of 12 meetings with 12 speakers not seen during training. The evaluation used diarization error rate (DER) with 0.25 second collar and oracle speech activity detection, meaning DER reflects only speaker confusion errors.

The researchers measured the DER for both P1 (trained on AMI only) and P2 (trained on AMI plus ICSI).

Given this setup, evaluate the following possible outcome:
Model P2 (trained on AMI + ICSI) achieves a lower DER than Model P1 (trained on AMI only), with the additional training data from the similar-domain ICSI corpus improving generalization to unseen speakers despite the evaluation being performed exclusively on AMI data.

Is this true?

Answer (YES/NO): NO